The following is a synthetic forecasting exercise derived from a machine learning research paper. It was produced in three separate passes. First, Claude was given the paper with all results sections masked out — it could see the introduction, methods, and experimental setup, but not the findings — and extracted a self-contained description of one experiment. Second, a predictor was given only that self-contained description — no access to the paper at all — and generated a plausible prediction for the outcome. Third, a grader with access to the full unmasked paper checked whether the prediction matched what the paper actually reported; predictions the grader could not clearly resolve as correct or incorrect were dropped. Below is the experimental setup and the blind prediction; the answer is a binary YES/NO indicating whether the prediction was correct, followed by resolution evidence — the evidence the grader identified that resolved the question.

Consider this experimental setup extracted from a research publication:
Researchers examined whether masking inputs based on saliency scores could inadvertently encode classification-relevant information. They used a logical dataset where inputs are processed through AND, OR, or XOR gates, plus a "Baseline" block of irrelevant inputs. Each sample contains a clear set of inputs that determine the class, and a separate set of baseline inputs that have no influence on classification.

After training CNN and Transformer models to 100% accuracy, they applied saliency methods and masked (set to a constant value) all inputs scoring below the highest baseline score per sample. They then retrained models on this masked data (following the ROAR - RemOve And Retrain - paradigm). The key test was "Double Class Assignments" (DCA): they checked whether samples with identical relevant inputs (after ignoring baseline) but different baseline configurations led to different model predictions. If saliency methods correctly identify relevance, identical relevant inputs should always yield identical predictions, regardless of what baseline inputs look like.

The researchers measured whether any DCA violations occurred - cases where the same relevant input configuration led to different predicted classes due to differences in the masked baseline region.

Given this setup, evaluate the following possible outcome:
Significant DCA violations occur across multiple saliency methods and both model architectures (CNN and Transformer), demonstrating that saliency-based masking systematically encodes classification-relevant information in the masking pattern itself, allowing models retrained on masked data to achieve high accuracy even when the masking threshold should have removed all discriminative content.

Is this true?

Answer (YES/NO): NO